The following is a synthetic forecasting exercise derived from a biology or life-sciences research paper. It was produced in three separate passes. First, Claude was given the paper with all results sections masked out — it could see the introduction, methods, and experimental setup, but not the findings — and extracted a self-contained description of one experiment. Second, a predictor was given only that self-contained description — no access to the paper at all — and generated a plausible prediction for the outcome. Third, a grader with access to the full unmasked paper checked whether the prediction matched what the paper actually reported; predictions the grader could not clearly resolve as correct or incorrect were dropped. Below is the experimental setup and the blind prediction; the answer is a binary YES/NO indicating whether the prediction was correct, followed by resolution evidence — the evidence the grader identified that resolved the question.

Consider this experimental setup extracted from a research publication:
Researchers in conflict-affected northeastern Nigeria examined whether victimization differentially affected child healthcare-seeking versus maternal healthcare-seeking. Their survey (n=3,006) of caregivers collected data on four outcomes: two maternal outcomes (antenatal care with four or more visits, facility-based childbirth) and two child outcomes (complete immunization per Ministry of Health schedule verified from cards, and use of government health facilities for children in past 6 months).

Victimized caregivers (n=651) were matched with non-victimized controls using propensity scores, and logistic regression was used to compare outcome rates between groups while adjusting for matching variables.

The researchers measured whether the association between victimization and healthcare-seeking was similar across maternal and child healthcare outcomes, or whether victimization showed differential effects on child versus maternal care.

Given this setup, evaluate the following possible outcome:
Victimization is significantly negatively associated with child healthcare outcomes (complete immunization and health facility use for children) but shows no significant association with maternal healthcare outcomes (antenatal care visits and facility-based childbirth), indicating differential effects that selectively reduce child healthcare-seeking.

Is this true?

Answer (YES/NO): YES